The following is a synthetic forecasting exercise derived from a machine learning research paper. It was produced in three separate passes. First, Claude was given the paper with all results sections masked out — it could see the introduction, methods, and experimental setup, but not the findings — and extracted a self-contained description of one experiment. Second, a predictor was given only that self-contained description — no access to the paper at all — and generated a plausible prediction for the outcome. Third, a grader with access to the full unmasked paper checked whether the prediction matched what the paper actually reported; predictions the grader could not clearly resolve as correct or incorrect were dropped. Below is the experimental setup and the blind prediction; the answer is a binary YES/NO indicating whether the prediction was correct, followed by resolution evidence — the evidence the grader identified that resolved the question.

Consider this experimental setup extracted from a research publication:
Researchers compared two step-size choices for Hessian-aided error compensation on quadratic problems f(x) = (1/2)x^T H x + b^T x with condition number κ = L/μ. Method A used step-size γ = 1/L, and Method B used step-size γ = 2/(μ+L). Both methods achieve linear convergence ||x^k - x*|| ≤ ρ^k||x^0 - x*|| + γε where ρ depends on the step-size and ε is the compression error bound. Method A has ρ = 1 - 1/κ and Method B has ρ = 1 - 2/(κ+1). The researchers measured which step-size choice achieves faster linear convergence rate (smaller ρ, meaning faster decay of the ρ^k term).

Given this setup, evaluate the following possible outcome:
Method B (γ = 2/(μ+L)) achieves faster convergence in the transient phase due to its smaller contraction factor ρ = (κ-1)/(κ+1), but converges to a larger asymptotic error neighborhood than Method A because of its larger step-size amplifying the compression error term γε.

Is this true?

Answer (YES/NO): YES